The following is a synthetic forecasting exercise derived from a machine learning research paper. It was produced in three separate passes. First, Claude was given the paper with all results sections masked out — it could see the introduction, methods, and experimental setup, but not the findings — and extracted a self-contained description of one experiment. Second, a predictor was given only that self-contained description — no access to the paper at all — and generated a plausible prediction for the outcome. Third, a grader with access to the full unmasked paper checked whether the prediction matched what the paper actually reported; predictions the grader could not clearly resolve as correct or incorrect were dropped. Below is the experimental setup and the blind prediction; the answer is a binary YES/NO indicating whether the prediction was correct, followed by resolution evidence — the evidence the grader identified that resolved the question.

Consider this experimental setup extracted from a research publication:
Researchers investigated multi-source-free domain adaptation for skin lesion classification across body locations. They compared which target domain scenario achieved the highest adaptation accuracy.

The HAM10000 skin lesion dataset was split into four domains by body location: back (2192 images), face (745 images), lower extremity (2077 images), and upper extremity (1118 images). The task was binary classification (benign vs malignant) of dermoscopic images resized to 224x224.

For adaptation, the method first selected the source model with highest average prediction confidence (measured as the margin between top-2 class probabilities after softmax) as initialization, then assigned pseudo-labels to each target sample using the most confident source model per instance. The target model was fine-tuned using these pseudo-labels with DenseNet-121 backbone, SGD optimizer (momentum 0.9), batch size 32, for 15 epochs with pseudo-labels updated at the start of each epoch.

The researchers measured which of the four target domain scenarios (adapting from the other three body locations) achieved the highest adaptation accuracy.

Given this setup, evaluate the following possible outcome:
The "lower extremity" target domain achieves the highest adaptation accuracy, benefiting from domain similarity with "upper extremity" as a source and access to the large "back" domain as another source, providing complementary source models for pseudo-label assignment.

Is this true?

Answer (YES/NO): YES